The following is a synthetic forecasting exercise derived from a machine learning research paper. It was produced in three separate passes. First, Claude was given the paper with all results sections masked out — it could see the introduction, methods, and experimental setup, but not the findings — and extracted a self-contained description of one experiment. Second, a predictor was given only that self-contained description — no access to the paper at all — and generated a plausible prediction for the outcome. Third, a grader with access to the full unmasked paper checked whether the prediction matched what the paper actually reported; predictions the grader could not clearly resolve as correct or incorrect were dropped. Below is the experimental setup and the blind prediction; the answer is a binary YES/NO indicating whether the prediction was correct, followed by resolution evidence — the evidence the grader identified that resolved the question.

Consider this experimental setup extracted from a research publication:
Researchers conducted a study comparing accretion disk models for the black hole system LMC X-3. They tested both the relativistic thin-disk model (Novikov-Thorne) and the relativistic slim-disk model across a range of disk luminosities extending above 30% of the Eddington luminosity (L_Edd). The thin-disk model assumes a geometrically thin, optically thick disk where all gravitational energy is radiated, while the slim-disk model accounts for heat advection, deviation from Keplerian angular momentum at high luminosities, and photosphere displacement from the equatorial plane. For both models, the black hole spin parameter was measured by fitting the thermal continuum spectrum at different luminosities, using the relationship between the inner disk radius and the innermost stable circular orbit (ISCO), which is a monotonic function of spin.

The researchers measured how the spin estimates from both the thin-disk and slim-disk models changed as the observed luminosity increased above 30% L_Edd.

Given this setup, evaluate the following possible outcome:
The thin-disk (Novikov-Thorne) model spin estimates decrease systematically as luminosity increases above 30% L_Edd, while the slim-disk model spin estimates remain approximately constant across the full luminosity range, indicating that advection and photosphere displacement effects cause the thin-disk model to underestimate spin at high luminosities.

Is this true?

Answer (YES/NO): NO